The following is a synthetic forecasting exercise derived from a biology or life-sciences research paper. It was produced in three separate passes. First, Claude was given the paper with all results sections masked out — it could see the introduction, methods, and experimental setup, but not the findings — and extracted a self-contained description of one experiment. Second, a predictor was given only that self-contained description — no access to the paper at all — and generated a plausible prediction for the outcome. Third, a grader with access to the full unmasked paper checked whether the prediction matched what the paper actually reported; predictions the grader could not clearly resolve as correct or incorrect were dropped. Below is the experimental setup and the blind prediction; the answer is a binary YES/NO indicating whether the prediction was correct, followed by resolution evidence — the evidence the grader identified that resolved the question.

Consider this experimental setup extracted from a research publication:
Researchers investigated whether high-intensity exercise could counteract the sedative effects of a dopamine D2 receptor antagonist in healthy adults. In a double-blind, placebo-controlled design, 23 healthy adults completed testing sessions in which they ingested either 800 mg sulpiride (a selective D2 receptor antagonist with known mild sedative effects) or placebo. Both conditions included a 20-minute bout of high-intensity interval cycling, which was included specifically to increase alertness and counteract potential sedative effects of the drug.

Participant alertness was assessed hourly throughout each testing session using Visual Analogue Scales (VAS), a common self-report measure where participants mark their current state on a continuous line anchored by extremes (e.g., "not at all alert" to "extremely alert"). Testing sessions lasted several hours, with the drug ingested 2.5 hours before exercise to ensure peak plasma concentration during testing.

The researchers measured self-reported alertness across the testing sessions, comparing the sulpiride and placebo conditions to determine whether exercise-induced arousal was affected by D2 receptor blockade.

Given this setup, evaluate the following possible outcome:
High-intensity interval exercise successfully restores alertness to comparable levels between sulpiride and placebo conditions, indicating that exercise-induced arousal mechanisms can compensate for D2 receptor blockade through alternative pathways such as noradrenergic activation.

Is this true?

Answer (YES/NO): NO